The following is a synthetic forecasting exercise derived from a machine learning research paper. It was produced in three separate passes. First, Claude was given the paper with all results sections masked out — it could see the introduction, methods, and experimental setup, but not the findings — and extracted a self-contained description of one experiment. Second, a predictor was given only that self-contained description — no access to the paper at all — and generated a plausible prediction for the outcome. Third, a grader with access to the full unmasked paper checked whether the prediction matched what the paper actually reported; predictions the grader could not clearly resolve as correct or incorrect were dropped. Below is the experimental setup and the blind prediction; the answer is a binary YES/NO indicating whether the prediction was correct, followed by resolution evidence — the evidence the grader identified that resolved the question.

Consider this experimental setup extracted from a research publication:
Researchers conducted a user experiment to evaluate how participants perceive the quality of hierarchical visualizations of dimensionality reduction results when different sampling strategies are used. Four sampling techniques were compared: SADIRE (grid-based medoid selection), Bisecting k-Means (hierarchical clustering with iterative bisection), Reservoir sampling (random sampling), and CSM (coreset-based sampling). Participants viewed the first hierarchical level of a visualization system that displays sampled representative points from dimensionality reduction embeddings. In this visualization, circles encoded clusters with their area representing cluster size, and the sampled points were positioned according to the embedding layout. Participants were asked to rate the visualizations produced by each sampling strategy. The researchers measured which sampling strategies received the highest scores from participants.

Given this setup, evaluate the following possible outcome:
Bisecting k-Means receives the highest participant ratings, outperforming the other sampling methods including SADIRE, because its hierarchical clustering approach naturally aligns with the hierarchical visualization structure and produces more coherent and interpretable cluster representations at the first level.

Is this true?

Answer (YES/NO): NO